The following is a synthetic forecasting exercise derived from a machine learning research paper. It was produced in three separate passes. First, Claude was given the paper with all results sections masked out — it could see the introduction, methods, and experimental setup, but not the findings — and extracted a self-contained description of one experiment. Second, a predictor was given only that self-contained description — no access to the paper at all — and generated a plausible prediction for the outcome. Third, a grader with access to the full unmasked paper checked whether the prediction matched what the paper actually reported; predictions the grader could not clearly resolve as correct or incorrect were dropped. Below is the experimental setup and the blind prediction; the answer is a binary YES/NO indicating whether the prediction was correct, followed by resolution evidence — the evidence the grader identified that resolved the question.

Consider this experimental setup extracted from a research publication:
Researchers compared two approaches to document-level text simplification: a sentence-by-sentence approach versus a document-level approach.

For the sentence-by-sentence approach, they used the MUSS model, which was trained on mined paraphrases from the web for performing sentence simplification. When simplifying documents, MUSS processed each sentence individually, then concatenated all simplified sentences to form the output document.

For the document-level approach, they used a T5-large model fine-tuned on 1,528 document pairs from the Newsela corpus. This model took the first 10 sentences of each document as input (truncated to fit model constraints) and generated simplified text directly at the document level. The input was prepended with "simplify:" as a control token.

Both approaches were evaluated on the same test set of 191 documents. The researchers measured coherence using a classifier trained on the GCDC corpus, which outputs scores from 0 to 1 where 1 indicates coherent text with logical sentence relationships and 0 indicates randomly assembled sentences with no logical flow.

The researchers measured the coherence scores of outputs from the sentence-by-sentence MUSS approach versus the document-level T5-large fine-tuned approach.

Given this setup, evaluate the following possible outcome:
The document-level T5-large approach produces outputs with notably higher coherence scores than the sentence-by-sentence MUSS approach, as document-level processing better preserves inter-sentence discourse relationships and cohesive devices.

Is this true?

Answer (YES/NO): NO